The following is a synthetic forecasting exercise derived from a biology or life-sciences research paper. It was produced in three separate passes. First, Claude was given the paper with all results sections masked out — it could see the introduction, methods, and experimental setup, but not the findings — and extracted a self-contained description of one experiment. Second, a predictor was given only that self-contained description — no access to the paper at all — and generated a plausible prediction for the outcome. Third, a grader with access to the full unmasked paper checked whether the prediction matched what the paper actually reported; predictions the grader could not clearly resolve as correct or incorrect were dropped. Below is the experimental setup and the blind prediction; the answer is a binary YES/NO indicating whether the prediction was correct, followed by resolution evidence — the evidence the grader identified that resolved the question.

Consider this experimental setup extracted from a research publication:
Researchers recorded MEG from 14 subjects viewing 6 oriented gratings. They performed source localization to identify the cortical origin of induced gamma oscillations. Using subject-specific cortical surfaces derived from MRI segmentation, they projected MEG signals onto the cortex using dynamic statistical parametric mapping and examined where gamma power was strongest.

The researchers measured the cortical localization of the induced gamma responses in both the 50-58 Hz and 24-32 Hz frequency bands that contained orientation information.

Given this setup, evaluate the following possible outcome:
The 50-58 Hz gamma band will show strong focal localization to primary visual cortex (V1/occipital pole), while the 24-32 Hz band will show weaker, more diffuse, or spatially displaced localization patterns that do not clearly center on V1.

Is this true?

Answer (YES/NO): NO